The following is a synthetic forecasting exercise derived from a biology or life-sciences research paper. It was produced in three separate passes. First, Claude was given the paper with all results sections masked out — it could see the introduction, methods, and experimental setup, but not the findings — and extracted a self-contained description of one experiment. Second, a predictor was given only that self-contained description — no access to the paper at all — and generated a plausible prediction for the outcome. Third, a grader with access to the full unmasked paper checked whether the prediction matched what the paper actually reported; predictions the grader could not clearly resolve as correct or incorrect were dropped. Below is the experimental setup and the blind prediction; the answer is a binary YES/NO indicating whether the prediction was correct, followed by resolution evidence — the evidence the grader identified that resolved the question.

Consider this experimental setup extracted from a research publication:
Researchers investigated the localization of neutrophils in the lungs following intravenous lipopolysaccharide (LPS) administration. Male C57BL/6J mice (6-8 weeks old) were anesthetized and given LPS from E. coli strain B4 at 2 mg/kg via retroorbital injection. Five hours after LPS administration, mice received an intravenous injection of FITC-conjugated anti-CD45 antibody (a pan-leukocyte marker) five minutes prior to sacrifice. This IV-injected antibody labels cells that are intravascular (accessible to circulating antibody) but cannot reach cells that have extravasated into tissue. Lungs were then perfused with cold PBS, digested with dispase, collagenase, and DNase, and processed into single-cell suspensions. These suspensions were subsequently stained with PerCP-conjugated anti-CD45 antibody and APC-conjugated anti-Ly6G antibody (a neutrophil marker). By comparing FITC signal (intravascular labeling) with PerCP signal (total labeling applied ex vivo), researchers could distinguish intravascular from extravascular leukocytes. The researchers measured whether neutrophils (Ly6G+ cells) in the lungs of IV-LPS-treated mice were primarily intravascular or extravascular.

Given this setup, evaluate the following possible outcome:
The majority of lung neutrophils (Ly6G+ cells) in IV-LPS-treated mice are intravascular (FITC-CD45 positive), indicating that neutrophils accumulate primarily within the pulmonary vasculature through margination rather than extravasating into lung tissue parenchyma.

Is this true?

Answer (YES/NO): YES